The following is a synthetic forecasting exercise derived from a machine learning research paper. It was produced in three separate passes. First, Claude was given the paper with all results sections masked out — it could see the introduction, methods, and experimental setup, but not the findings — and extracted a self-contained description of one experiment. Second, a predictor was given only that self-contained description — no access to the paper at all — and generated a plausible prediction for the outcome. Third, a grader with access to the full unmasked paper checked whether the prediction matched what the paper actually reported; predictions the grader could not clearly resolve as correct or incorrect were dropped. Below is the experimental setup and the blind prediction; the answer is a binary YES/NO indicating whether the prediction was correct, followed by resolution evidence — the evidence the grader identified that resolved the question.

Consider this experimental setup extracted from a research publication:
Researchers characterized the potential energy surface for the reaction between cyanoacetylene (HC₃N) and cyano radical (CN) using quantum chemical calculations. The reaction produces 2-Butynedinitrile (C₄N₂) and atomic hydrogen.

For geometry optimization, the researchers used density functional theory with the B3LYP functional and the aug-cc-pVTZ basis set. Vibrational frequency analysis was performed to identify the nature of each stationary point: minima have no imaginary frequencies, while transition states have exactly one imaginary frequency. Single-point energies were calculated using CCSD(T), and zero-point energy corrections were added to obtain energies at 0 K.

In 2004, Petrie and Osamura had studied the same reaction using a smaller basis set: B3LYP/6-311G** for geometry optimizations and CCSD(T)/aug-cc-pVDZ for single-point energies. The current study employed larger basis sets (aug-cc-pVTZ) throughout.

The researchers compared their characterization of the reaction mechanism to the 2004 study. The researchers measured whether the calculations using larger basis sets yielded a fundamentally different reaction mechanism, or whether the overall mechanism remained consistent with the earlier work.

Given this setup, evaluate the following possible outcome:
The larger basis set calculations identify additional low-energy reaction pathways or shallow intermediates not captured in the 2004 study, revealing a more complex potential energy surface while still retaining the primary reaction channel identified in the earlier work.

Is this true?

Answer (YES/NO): NO